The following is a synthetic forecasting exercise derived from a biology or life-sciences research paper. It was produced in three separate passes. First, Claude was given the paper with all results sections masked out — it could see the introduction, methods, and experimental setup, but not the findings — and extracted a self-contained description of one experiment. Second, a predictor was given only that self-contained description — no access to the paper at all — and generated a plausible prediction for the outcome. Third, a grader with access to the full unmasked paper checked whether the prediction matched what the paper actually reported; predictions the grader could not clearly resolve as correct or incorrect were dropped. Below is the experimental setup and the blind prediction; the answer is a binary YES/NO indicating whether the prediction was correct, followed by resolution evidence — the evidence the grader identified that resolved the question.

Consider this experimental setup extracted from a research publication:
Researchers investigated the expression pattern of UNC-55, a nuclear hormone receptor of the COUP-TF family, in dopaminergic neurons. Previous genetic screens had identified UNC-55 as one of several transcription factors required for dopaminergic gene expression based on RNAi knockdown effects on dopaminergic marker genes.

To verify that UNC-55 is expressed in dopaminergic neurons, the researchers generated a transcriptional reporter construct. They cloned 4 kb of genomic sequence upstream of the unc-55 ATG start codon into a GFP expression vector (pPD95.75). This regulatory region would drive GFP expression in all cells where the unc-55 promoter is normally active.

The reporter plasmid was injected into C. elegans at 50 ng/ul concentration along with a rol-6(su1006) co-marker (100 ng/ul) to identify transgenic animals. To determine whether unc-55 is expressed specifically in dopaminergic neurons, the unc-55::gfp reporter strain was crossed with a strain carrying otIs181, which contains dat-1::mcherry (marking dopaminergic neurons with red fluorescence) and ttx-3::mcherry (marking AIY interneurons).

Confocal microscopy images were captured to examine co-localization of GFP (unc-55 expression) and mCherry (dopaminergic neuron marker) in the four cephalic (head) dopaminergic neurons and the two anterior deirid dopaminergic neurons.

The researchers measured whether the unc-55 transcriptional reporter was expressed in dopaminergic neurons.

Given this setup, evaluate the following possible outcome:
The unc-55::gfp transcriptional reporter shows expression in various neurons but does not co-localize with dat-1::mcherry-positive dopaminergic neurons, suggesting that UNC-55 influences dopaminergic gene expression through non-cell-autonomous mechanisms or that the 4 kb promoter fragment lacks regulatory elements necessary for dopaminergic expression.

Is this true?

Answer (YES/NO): NO